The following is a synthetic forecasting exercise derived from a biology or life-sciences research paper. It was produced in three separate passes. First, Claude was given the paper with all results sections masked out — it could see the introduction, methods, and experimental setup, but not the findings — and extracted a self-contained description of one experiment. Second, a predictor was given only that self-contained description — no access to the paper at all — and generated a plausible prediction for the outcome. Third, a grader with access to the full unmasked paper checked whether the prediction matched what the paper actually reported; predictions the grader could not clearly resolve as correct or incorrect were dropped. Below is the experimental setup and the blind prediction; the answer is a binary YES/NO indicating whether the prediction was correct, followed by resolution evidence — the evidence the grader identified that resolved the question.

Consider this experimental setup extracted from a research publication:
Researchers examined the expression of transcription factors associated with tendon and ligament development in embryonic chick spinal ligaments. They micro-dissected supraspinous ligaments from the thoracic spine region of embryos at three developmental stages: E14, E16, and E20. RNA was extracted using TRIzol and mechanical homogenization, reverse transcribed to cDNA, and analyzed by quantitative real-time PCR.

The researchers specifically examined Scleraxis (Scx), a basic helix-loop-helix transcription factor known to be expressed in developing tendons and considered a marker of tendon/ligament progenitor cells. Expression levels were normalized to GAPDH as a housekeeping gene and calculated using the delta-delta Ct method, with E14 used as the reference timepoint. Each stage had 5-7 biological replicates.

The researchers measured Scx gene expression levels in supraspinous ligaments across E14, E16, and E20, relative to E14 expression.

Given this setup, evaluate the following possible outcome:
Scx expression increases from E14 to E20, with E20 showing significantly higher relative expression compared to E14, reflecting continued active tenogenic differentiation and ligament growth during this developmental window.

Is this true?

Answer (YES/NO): NO